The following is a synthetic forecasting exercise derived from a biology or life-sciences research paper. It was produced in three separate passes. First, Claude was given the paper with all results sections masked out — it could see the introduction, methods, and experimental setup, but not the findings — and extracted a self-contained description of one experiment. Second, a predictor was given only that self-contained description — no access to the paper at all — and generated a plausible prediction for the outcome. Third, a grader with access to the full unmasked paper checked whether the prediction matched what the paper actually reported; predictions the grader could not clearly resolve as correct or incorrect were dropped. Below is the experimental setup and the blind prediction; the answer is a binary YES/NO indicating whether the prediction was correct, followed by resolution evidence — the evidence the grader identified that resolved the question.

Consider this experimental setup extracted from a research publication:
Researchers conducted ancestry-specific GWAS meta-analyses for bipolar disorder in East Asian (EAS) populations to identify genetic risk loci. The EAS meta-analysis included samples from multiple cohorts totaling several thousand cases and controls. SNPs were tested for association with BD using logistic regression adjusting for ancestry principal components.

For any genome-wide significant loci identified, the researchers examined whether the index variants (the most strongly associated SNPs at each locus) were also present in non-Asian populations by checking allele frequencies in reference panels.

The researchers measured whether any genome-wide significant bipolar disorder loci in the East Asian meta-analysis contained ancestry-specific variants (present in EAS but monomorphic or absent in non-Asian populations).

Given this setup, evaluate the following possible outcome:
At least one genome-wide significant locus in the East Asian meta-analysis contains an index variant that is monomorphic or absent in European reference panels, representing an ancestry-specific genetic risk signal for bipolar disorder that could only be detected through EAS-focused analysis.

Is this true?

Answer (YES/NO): YES